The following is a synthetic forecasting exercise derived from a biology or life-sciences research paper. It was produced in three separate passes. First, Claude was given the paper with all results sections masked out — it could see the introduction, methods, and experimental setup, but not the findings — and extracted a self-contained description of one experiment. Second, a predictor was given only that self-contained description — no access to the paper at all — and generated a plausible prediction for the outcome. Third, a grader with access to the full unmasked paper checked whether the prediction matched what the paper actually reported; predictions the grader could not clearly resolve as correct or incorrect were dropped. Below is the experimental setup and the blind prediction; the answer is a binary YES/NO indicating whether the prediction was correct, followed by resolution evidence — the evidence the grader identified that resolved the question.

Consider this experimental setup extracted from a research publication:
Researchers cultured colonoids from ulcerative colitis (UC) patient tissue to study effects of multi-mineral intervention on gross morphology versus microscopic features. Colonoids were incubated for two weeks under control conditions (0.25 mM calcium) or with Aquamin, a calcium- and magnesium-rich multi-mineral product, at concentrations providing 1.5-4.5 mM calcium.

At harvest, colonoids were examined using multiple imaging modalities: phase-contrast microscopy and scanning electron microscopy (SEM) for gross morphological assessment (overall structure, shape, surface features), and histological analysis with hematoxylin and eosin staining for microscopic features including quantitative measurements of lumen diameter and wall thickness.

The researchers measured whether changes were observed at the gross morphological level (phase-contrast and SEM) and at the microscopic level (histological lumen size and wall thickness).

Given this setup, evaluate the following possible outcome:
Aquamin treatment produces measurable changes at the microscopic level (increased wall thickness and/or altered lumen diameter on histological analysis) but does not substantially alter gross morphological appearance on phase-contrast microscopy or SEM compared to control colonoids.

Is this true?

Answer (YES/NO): YES